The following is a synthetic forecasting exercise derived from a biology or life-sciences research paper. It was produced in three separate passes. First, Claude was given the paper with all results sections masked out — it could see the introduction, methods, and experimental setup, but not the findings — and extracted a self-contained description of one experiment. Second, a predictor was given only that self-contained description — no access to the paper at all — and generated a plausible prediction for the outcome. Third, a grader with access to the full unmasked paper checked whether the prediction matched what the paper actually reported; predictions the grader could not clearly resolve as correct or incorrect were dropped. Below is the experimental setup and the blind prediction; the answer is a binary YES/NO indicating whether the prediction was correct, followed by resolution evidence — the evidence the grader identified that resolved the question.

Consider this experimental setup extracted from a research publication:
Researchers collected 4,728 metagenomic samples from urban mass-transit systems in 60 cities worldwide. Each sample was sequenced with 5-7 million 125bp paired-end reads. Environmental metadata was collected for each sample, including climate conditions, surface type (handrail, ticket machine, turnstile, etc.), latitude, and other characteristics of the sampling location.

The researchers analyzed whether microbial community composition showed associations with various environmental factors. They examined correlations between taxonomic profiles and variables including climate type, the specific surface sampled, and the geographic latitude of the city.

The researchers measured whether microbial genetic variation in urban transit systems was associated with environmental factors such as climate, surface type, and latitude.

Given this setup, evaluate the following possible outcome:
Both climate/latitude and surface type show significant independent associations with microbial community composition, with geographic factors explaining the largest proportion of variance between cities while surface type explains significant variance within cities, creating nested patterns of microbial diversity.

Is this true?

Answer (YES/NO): NO